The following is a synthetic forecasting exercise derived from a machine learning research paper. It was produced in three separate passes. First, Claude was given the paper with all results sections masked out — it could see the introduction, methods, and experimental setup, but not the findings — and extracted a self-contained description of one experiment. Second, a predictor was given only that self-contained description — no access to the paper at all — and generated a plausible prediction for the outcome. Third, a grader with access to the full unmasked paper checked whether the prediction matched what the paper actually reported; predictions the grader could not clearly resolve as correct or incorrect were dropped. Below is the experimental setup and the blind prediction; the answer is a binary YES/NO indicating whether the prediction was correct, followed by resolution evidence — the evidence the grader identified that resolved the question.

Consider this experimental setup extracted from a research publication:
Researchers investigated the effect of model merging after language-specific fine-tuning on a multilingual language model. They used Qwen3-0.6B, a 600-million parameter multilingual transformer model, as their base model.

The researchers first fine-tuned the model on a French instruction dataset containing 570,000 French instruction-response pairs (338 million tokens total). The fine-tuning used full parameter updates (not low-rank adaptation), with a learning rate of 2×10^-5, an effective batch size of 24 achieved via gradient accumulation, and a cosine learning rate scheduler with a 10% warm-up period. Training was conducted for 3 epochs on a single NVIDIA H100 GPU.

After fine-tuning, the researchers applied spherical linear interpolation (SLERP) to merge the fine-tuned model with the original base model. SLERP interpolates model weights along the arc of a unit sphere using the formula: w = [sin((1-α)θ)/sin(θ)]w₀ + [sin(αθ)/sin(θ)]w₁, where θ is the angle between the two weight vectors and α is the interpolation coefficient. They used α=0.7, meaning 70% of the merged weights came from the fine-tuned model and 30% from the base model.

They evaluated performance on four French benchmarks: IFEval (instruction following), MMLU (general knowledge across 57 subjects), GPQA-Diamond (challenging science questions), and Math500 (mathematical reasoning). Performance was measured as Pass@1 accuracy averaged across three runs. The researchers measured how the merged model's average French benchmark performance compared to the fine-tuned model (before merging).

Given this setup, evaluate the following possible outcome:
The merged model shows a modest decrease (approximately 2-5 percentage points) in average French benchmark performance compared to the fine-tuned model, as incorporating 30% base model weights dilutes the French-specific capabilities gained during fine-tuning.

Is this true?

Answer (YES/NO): NO